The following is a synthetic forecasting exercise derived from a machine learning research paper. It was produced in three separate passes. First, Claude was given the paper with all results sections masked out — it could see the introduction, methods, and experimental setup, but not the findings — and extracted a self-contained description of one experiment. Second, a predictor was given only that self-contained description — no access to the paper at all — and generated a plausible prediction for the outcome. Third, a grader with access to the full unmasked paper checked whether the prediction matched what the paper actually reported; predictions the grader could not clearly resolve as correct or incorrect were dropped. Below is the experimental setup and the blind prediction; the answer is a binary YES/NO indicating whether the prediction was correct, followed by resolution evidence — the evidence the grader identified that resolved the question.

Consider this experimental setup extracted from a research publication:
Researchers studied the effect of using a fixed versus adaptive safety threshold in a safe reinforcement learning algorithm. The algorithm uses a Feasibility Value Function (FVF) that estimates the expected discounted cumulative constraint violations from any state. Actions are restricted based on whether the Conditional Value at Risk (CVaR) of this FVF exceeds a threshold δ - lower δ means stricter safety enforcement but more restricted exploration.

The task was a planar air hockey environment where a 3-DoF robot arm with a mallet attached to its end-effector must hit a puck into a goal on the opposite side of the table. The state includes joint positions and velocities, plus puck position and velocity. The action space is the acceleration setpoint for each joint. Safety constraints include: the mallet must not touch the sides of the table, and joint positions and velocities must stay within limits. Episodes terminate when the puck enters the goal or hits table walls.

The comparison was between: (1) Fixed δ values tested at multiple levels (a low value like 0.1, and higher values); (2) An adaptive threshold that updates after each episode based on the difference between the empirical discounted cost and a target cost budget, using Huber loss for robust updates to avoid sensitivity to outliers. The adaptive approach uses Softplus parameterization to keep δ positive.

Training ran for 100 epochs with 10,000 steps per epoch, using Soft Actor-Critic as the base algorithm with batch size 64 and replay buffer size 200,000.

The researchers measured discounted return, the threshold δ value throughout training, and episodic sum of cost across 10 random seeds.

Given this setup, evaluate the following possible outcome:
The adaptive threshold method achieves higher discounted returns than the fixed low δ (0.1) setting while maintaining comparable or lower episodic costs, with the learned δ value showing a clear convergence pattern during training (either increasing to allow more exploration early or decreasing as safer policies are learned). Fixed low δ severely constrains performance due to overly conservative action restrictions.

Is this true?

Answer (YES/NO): YES